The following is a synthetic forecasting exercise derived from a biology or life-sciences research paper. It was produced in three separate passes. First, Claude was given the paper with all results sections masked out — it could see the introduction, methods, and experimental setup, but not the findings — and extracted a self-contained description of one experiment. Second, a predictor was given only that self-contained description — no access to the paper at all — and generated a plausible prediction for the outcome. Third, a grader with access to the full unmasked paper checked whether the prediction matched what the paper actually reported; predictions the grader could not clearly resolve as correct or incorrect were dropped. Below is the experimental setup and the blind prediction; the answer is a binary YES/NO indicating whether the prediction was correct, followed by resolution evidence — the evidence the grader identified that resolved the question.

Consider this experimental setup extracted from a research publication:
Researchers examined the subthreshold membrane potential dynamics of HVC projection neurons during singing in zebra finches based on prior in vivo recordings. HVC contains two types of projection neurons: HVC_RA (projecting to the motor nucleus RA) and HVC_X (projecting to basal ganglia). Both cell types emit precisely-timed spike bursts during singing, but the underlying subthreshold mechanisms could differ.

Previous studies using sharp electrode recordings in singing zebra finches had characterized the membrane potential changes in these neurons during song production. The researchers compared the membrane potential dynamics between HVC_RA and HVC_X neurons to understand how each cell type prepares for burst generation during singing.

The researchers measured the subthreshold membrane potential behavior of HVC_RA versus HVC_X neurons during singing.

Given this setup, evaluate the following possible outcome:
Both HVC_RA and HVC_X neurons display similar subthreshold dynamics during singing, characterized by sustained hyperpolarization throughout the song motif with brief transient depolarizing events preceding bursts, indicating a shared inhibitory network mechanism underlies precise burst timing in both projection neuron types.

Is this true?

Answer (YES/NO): NO